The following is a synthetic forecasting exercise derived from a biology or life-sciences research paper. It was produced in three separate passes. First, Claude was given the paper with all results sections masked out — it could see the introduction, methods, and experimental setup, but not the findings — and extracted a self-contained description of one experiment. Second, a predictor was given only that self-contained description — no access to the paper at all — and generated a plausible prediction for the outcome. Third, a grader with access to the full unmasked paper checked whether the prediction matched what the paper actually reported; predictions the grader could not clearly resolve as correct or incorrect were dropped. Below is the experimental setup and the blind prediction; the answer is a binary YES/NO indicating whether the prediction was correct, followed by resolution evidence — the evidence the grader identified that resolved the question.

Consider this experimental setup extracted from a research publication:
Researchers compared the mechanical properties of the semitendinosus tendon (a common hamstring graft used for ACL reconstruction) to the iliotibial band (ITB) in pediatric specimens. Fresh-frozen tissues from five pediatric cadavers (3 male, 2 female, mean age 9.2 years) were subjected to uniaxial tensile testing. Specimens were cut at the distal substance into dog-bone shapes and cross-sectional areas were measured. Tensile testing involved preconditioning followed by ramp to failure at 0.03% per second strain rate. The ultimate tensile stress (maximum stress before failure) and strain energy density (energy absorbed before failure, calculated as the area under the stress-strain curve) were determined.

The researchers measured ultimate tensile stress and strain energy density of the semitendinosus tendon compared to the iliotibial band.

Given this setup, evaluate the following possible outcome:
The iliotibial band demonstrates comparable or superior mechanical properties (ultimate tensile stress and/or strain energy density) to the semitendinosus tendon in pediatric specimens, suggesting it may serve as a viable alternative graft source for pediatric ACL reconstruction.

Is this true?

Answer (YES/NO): NO